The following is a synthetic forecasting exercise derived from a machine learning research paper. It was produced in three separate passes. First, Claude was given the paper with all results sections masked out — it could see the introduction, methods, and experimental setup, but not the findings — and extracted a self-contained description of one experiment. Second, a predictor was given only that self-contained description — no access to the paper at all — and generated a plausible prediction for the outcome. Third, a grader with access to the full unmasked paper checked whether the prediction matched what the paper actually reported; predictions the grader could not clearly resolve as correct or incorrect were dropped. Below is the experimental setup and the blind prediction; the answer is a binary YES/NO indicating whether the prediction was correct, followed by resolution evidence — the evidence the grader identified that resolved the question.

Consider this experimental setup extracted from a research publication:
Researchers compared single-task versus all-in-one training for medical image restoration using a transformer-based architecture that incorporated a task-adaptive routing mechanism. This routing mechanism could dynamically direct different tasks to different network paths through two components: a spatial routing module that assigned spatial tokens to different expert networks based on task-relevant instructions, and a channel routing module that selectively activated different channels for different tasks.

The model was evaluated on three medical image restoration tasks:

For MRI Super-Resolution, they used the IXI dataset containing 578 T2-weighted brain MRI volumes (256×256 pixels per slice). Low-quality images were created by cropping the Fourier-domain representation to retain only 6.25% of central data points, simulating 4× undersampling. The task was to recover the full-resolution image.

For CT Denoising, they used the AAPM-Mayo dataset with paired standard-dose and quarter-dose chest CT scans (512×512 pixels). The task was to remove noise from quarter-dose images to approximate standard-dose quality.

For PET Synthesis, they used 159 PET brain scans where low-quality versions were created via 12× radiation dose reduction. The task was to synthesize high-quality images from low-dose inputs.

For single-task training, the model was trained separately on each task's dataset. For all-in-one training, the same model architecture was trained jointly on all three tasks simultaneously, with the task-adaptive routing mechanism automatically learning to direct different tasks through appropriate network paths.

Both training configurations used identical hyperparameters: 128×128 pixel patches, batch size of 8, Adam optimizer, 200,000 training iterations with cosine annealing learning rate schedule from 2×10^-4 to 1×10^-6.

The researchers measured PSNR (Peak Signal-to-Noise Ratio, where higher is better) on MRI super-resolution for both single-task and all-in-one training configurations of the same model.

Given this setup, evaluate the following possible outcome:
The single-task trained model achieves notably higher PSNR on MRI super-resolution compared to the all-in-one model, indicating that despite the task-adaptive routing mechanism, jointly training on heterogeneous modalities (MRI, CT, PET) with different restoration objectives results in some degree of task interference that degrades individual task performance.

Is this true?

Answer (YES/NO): NO